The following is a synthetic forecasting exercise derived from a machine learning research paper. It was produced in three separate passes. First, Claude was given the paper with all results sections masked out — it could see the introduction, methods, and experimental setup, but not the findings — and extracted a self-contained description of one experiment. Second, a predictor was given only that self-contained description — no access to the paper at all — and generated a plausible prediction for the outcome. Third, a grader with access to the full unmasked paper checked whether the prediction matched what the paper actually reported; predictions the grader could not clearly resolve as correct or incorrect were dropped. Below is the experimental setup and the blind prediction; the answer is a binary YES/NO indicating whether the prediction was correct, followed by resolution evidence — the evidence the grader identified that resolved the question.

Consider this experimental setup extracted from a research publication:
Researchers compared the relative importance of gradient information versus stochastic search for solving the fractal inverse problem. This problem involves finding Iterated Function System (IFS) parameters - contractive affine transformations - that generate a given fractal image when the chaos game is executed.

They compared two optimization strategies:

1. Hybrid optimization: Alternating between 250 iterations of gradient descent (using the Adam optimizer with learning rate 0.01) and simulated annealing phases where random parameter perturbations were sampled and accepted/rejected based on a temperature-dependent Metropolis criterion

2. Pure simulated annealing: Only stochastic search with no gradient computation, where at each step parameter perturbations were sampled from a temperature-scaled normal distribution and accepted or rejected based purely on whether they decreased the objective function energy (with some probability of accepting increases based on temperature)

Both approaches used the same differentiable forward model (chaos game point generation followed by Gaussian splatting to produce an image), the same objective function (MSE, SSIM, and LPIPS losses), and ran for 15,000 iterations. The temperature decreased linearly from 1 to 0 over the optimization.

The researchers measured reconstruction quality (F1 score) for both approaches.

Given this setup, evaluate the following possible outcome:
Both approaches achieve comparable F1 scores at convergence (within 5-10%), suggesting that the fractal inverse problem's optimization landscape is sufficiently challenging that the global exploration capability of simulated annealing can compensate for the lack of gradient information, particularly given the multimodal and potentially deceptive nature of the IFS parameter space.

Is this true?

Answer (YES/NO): NO